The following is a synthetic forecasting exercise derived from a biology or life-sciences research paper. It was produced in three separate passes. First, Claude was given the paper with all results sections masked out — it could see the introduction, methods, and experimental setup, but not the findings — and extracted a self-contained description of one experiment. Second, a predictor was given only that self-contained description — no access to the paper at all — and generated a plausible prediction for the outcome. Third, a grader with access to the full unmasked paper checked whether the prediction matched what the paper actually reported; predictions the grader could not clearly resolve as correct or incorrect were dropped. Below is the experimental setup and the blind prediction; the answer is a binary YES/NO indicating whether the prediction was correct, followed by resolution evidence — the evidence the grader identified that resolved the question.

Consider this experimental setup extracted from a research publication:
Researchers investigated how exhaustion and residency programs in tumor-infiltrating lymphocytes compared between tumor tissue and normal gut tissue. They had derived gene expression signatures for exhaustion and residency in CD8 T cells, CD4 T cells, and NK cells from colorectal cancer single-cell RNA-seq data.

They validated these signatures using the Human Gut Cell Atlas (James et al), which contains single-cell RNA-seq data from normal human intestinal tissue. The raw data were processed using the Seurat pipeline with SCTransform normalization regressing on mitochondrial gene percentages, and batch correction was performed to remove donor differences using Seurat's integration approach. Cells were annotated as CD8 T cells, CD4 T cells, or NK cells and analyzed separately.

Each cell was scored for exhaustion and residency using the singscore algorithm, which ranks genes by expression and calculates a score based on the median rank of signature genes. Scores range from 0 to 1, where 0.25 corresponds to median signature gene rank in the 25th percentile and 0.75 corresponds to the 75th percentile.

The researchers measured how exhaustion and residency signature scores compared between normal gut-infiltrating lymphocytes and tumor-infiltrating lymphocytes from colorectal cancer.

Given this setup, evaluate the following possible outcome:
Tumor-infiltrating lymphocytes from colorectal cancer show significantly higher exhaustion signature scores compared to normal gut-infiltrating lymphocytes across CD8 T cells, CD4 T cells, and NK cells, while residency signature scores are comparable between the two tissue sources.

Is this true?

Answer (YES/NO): NO